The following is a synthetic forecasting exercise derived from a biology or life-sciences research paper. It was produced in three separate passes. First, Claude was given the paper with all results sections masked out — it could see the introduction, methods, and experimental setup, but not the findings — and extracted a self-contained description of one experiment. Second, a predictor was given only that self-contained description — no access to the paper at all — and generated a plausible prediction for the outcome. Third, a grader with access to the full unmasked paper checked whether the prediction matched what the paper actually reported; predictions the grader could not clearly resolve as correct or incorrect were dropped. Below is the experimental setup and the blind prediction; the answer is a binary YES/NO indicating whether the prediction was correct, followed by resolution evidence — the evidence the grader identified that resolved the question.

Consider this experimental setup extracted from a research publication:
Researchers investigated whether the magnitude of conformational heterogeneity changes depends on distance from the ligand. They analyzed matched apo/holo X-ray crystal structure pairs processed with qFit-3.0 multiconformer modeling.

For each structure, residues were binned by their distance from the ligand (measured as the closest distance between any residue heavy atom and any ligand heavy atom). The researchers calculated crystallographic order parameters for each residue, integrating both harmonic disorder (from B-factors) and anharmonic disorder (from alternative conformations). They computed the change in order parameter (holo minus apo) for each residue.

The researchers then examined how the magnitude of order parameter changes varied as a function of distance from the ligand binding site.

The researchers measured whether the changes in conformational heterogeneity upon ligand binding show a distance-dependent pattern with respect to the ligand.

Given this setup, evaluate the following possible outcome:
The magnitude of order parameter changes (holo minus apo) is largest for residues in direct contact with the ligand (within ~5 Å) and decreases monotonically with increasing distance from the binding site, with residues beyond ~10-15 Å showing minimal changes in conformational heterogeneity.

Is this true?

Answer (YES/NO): NO